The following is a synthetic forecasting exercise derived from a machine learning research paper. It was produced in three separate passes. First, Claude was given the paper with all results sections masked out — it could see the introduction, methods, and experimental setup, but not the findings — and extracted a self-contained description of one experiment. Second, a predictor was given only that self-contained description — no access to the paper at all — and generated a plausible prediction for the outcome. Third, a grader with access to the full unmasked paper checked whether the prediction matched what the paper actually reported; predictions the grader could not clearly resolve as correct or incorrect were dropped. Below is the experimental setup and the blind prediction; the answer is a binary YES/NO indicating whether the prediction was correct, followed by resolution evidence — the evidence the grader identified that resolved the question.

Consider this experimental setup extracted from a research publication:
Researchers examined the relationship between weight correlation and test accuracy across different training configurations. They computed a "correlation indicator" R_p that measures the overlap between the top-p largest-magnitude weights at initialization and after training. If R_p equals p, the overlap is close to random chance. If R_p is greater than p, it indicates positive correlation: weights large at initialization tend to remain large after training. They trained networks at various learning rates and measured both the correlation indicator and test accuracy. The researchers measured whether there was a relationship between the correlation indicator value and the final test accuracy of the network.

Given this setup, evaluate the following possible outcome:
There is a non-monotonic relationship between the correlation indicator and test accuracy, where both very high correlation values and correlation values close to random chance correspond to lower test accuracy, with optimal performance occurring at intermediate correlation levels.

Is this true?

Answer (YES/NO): NO